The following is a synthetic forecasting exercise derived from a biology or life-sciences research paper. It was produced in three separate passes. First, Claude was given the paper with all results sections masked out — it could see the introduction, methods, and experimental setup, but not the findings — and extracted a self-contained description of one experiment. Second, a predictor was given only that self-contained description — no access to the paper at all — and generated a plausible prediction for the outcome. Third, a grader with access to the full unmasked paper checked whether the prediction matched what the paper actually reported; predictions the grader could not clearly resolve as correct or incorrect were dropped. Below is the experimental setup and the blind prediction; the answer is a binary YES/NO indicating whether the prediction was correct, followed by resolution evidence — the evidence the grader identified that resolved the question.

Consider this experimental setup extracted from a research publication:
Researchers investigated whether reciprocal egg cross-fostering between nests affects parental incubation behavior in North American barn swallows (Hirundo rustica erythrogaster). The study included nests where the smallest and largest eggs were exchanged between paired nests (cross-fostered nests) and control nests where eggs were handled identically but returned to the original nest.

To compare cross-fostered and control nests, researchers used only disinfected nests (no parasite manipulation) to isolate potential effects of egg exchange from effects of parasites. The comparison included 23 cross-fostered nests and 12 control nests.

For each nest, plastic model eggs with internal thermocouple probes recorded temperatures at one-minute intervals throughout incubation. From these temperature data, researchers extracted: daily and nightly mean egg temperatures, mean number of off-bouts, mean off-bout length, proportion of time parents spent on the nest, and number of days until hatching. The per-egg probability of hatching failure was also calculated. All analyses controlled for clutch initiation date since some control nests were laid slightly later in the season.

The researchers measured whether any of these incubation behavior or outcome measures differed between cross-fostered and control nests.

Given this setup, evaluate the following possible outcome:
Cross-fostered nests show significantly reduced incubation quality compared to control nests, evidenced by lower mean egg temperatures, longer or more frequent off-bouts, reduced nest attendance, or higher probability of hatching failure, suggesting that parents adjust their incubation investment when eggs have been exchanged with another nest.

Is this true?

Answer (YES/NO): NO